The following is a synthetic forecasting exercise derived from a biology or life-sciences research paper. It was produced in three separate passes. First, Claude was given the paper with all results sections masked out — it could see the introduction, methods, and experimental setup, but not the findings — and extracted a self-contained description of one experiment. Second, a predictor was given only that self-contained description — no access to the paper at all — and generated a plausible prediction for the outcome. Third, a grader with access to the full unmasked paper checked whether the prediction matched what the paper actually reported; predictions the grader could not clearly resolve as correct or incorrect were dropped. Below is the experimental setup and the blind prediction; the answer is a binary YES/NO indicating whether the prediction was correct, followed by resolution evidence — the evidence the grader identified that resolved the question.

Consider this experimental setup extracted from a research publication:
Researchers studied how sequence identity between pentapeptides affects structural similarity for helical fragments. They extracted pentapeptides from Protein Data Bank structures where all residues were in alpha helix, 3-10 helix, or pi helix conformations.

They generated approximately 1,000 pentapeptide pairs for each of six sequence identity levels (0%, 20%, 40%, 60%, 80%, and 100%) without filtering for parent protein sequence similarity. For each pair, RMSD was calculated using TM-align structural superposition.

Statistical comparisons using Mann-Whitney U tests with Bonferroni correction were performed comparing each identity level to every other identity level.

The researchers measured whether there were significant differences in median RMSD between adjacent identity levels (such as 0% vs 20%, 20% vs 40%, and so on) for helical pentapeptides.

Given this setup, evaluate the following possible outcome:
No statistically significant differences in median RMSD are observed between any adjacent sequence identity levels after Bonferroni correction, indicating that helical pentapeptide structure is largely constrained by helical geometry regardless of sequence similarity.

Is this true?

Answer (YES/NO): NO